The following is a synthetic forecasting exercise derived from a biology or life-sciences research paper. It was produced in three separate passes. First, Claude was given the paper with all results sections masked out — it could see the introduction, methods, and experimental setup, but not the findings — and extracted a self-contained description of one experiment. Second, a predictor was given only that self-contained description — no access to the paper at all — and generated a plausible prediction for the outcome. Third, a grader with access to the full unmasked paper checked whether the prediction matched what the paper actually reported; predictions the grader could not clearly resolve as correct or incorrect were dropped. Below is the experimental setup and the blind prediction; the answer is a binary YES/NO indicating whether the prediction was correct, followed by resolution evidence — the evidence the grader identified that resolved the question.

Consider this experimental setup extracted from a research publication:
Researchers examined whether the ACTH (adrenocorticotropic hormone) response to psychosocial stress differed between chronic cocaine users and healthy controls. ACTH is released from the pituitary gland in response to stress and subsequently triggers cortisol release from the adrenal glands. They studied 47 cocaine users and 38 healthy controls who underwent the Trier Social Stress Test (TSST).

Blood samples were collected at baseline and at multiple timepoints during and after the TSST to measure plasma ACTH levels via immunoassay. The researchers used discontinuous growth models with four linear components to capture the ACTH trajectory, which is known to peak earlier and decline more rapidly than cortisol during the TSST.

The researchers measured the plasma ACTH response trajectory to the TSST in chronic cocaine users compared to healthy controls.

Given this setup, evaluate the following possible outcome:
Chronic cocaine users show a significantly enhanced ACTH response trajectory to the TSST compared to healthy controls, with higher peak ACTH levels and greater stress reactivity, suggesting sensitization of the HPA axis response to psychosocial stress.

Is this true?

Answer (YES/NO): NO